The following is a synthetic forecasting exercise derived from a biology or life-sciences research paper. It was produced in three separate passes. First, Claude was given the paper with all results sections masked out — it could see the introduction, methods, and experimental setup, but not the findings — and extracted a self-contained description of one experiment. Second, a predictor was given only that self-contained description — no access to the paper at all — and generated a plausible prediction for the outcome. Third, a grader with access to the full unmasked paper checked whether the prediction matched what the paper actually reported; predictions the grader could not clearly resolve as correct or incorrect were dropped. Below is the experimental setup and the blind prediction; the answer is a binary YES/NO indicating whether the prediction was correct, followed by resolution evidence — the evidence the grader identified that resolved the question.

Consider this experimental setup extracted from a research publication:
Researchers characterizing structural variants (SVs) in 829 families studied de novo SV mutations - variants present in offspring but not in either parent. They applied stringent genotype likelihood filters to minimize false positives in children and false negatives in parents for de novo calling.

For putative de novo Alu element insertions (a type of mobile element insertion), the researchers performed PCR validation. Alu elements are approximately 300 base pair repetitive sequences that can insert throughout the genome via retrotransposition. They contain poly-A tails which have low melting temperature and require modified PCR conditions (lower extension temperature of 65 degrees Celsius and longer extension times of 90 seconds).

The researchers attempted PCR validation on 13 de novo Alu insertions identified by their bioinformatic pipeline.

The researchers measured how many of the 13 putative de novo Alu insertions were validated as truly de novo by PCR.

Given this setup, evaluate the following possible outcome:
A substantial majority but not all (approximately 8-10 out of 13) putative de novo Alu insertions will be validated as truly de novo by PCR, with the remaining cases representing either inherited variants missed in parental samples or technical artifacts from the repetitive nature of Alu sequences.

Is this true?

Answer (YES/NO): NO